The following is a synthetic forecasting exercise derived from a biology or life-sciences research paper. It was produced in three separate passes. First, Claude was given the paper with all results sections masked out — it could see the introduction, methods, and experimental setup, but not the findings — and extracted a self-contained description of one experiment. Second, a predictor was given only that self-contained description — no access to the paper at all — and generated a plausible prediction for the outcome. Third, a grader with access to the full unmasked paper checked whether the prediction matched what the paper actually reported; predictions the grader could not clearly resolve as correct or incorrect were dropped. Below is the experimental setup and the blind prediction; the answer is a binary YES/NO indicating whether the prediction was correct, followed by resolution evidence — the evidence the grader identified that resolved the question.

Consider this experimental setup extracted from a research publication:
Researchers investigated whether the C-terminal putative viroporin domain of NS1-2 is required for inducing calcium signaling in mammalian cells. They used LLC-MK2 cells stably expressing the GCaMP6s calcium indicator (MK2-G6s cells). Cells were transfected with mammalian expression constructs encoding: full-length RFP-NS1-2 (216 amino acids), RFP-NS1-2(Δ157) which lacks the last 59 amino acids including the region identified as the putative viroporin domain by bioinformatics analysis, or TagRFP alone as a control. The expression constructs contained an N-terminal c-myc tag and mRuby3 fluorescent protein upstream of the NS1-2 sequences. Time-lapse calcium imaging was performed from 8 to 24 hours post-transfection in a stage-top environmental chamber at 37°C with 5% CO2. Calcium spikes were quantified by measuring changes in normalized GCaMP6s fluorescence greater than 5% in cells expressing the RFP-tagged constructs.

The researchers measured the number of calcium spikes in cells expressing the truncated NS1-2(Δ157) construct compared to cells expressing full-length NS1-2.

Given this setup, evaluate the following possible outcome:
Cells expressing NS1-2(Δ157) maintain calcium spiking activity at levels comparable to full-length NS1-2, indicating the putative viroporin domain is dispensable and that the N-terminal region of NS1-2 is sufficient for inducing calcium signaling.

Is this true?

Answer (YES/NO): NO